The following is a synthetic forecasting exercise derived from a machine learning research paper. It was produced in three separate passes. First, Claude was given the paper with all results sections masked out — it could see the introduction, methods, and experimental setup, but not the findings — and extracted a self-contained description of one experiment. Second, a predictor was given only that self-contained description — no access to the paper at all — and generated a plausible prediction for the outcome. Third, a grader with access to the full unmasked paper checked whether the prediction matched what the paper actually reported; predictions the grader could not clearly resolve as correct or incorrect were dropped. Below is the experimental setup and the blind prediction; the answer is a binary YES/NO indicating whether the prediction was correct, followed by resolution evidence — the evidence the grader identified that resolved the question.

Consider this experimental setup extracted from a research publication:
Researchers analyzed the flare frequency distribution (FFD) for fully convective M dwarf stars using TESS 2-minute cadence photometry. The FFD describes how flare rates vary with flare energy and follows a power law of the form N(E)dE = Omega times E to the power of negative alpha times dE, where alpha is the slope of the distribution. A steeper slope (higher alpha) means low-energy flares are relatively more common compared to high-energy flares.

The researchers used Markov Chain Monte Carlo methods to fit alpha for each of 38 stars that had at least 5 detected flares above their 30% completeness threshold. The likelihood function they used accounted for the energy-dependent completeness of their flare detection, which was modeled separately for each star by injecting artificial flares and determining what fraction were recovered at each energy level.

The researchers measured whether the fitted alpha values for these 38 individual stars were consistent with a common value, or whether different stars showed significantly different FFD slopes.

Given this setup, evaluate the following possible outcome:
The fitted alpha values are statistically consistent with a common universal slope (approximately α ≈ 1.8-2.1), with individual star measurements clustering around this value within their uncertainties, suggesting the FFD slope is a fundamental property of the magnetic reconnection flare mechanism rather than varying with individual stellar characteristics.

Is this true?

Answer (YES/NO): YES